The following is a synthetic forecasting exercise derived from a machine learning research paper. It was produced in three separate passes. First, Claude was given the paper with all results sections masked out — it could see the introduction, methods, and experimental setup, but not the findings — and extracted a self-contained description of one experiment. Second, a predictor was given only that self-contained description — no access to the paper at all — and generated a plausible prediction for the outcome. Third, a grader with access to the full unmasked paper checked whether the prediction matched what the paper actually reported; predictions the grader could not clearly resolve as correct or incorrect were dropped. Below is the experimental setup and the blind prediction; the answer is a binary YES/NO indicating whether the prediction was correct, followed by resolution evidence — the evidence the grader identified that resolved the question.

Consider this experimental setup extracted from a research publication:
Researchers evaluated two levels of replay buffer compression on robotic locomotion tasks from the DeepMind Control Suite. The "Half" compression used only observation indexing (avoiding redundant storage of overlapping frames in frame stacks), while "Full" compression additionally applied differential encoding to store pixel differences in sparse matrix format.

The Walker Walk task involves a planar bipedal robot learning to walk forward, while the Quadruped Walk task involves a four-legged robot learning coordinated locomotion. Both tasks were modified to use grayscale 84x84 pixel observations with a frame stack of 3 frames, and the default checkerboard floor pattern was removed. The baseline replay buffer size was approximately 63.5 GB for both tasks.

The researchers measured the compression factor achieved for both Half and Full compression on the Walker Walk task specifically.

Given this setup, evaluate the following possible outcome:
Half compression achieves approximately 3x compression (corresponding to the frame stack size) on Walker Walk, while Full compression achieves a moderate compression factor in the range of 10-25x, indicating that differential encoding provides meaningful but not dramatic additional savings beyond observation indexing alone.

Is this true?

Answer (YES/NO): NO